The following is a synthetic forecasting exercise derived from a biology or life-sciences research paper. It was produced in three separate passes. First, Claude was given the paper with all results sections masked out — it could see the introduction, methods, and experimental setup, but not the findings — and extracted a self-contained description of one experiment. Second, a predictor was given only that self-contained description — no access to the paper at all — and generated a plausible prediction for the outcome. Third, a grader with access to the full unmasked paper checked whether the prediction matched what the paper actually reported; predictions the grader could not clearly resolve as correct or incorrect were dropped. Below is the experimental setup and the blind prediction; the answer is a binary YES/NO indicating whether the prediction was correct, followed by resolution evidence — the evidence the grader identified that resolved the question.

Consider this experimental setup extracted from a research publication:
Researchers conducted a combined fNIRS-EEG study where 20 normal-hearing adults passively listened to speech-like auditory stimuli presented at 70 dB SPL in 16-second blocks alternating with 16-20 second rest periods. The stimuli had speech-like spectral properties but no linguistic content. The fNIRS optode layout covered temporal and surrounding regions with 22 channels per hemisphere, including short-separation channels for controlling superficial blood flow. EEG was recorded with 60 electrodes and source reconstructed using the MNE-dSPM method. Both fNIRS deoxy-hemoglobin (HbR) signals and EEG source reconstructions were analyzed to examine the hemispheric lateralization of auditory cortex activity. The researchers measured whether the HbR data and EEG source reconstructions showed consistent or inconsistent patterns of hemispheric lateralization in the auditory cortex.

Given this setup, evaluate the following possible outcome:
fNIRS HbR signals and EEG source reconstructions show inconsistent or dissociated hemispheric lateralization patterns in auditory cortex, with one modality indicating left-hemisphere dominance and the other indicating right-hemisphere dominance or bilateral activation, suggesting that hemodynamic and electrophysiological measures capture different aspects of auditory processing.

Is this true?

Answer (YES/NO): NO